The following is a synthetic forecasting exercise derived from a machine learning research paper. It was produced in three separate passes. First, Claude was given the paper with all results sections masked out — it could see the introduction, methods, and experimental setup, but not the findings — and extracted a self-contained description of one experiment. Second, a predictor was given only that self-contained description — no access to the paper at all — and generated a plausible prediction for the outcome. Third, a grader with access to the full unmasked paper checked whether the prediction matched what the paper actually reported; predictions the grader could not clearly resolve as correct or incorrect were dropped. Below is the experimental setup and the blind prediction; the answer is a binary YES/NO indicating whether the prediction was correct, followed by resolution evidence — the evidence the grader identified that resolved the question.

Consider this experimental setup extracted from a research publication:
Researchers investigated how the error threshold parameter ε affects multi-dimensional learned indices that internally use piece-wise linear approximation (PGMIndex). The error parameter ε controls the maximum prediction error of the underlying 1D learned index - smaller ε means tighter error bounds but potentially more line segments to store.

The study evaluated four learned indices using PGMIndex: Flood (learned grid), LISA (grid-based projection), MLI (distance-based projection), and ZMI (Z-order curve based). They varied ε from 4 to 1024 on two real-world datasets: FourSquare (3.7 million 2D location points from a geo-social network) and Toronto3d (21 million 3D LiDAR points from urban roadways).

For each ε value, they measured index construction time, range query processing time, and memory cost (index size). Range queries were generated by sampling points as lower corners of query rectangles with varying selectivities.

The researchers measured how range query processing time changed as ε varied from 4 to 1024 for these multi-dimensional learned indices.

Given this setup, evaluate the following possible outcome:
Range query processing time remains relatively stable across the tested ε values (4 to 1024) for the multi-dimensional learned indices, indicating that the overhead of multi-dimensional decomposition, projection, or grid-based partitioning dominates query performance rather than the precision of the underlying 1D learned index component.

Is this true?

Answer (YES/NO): YES